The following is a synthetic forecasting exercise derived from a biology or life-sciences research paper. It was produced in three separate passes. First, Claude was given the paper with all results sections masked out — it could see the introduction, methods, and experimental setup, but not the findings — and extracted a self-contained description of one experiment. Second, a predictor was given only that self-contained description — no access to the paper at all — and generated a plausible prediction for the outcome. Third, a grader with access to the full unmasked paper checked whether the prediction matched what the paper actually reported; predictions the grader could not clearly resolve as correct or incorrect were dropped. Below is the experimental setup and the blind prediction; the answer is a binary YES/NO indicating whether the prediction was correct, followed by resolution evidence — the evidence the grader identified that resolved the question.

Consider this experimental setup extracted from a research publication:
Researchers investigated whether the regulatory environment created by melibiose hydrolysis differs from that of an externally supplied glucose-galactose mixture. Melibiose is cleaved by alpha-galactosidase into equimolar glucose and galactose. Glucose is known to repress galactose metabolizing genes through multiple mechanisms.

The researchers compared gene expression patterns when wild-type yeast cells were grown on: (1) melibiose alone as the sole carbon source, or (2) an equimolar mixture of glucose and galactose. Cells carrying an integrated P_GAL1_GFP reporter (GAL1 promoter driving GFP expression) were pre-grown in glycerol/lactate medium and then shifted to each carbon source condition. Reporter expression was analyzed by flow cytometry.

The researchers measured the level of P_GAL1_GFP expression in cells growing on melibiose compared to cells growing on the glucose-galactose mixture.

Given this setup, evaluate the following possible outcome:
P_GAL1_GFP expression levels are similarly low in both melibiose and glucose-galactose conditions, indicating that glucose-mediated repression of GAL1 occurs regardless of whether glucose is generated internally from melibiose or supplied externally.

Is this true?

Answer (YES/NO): NO